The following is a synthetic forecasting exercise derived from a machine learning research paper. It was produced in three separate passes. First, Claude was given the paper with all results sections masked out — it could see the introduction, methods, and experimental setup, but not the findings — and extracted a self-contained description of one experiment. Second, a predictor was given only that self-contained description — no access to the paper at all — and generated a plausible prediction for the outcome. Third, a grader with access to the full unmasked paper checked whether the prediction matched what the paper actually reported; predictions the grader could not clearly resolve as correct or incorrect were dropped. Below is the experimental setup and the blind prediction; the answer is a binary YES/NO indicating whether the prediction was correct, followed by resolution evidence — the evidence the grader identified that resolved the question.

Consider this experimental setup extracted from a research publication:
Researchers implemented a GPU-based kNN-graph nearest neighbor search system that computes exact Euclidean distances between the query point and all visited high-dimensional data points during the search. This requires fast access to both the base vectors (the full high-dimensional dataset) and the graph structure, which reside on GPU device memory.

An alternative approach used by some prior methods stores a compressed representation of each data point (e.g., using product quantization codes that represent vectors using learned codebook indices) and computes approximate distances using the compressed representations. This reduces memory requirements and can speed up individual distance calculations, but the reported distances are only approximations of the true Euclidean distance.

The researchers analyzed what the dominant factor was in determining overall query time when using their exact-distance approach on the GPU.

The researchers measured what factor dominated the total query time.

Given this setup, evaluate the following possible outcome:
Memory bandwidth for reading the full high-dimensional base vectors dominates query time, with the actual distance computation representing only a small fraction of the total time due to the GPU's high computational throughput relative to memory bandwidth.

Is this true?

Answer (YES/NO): NO